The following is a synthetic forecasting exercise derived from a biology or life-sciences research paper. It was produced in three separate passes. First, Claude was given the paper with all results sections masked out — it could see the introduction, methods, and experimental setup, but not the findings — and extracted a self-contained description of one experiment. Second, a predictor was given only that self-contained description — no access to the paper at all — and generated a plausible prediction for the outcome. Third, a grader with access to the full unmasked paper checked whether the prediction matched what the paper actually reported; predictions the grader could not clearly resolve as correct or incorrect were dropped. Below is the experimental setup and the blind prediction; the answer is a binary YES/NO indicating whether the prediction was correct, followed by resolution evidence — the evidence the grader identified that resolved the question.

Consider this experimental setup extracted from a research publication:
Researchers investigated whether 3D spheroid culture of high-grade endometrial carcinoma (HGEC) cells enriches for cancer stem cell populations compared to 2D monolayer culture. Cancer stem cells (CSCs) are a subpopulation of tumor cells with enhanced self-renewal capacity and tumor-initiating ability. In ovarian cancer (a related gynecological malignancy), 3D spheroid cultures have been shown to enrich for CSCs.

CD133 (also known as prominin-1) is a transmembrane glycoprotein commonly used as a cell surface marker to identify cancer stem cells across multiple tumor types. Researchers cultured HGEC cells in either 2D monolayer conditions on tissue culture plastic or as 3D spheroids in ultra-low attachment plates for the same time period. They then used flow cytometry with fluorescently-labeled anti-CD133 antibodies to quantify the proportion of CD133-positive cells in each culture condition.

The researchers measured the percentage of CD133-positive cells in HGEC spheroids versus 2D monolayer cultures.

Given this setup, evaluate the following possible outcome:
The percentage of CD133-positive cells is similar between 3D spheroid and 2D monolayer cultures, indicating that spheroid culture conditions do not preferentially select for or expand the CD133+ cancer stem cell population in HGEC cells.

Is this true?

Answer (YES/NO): NO